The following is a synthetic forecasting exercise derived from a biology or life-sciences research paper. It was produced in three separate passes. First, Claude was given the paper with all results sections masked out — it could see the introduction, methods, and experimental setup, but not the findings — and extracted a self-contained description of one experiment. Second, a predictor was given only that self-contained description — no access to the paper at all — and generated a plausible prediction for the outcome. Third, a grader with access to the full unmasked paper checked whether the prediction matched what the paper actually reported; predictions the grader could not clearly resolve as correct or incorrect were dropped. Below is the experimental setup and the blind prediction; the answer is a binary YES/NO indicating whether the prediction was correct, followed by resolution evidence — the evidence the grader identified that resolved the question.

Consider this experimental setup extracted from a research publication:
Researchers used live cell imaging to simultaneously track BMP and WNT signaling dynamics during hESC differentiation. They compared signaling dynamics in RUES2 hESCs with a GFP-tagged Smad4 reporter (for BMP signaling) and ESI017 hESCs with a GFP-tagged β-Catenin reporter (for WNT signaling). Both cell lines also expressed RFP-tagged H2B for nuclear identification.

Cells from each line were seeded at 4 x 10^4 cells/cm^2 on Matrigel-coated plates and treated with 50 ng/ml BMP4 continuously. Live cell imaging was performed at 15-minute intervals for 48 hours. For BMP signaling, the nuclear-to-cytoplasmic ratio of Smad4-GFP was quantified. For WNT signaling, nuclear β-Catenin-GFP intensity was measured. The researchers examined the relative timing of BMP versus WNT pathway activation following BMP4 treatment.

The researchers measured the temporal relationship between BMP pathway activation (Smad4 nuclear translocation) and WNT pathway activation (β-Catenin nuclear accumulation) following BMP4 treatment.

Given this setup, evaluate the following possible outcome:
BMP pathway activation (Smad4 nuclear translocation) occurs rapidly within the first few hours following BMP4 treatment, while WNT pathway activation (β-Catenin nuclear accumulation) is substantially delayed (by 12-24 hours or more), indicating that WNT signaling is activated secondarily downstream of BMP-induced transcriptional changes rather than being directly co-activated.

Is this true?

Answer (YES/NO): YES